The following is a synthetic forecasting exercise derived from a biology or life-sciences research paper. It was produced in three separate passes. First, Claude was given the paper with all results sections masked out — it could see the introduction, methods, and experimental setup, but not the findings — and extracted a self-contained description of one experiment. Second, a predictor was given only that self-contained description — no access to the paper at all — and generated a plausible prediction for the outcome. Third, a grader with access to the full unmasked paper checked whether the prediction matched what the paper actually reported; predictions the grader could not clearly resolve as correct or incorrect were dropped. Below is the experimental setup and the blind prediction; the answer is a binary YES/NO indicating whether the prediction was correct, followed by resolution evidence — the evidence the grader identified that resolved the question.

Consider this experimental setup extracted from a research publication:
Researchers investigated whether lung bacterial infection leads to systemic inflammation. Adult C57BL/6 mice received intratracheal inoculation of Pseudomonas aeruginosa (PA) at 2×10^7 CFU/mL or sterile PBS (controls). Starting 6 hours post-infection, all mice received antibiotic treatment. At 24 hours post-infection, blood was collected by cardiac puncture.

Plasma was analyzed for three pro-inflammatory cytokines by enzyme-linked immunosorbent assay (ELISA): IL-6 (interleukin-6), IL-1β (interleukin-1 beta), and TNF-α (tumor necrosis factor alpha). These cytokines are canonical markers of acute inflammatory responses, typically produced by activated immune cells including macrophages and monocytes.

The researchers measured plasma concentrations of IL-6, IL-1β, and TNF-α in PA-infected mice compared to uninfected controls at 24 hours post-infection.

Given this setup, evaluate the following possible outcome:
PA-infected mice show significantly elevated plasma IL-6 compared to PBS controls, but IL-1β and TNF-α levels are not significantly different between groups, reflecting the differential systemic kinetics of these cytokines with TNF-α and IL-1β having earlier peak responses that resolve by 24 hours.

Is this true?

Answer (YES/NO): NO